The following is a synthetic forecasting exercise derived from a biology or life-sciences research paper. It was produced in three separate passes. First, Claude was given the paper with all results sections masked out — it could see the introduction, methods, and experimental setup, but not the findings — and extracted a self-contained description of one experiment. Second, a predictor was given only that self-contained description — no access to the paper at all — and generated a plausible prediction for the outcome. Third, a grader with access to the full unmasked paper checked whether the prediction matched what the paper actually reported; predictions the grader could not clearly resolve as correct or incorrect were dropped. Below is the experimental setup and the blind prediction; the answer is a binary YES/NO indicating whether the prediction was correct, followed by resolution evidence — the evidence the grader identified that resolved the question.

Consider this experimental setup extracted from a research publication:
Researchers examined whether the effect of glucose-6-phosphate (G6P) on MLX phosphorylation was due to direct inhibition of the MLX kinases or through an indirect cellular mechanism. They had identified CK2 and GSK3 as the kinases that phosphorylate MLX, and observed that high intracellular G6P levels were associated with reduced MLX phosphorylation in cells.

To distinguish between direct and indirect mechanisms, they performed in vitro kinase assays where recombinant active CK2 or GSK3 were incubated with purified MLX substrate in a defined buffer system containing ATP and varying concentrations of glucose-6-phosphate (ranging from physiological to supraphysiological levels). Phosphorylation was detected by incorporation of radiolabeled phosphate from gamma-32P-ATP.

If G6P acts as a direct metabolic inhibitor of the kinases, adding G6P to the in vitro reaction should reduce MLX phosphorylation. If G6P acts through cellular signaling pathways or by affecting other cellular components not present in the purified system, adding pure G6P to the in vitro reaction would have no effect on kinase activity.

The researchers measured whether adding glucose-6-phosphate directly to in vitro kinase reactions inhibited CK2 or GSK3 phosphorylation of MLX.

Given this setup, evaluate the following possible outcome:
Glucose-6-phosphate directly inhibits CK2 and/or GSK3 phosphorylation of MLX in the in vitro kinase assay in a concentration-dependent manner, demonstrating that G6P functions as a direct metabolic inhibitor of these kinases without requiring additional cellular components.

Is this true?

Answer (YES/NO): YES